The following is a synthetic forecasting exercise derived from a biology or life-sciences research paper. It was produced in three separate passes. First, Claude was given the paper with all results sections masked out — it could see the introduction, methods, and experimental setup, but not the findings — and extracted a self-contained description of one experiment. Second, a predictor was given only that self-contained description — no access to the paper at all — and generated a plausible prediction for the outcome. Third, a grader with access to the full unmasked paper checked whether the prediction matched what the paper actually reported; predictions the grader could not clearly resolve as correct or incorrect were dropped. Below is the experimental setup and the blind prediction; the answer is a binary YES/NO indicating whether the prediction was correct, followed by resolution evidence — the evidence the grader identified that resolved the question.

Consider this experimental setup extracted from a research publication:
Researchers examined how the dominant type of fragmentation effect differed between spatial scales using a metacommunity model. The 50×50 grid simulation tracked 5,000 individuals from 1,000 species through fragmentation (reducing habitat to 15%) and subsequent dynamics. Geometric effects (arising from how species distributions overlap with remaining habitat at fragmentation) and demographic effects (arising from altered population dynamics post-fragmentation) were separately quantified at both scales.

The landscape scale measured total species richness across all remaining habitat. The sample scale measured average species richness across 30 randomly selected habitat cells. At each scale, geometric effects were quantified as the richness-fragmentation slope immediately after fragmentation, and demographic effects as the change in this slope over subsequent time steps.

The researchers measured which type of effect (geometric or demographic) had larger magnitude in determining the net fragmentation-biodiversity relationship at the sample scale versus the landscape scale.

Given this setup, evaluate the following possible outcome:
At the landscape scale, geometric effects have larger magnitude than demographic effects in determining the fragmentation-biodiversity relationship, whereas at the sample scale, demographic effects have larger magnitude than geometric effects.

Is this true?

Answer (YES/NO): YES